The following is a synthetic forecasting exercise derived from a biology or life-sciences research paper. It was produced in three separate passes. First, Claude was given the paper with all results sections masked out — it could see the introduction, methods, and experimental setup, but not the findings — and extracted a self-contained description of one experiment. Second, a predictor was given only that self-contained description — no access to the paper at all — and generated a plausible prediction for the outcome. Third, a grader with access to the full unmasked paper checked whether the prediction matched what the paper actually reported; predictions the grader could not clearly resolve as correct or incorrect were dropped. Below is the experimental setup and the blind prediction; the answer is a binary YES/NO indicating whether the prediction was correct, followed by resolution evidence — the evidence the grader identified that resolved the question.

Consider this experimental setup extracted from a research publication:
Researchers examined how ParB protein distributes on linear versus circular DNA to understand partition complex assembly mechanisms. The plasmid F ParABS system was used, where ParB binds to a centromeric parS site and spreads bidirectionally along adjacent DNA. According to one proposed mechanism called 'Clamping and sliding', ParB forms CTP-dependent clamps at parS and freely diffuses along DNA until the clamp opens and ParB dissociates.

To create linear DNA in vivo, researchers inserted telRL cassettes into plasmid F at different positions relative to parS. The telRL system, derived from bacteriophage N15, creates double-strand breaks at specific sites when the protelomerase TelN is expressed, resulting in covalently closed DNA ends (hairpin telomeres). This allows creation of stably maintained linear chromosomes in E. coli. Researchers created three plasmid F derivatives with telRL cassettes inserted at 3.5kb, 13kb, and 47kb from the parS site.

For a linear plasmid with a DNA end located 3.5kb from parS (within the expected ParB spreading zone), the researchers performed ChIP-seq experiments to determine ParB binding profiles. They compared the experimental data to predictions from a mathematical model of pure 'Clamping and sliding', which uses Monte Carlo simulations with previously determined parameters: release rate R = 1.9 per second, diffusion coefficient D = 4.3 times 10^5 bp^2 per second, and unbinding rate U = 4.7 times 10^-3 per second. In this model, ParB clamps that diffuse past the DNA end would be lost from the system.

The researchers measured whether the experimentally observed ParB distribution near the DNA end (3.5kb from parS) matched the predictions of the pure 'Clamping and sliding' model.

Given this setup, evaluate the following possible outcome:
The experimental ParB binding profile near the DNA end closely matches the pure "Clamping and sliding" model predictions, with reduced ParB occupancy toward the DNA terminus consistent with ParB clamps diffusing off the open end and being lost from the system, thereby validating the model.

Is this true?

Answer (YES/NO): NO